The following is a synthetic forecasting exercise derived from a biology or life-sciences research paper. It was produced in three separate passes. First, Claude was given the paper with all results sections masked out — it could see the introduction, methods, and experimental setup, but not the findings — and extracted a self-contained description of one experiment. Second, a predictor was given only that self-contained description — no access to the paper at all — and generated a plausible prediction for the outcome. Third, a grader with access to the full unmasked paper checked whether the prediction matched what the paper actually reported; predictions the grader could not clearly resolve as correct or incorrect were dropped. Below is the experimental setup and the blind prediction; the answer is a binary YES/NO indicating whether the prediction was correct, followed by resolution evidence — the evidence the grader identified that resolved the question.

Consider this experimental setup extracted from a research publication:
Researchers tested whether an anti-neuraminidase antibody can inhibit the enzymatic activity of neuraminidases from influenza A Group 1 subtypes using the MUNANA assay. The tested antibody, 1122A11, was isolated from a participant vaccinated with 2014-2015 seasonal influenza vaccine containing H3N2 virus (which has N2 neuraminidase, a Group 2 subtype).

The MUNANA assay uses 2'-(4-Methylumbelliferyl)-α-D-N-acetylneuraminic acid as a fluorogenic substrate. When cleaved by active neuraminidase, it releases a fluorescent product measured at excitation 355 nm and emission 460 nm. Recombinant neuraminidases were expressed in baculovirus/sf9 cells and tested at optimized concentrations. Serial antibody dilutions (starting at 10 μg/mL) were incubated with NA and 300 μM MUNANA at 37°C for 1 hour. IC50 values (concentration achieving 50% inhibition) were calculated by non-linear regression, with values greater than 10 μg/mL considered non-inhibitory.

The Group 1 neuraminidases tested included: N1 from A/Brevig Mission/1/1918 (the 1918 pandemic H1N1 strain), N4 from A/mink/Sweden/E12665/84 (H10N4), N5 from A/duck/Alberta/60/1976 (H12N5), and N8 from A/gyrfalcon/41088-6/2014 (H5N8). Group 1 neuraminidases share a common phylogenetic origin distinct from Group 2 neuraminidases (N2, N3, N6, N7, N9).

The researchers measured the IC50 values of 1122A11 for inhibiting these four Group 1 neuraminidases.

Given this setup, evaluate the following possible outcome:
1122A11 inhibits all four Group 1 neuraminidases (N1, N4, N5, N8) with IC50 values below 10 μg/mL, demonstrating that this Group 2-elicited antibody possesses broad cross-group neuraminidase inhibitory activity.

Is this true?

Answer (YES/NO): NO